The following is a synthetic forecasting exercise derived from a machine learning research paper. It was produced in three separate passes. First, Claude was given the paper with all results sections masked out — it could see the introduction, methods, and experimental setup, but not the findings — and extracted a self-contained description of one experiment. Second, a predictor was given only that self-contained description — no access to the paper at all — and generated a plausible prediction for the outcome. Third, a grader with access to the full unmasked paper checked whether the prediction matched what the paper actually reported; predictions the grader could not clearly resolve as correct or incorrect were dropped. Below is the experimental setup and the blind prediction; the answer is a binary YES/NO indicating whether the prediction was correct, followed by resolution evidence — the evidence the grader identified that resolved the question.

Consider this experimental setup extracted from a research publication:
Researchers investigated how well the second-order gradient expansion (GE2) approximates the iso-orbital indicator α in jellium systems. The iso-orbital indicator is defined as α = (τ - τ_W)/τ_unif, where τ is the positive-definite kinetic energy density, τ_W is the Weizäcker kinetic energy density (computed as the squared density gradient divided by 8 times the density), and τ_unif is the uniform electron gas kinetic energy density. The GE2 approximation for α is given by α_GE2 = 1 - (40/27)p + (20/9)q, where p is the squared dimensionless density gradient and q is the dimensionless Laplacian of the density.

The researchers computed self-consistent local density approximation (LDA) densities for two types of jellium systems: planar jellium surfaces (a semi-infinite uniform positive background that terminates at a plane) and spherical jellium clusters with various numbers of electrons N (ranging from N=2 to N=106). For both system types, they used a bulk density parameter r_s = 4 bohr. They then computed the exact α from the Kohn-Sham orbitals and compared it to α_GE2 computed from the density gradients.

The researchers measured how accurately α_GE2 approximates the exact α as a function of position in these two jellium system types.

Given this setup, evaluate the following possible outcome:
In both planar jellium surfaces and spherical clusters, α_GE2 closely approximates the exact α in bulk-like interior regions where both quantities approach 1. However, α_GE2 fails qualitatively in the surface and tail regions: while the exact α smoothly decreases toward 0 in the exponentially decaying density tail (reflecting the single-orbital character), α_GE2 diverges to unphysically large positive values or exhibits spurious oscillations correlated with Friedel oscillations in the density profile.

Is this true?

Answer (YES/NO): NO